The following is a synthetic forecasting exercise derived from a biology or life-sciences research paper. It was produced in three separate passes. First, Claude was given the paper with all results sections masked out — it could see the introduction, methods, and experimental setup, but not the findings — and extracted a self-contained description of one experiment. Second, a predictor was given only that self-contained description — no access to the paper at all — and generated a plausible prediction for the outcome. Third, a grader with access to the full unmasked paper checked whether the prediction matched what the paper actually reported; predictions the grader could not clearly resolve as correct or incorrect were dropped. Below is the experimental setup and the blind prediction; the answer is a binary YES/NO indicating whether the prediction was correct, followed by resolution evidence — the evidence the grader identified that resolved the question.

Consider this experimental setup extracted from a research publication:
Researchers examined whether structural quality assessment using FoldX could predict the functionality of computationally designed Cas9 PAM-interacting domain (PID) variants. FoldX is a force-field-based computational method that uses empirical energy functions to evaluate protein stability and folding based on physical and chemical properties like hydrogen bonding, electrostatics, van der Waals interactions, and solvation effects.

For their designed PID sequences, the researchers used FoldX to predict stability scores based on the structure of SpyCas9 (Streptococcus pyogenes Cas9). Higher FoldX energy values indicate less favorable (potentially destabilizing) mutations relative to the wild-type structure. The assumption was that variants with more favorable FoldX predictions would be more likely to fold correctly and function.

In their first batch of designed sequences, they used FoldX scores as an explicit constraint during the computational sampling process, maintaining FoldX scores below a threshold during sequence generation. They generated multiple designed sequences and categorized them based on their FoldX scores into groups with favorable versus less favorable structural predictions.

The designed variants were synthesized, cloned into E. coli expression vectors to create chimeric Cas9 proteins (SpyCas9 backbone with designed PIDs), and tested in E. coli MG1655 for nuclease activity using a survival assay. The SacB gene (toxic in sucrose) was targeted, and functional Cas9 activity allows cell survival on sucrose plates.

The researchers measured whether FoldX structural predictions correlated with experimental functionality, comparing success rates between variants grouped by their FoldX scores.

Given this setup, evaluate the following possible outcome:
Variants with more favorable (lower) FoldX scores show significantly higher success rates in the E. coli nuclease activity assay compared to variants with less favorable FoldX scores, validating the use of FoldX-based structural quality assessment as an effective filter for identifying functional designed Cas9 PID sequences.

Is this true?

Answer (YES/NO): YES